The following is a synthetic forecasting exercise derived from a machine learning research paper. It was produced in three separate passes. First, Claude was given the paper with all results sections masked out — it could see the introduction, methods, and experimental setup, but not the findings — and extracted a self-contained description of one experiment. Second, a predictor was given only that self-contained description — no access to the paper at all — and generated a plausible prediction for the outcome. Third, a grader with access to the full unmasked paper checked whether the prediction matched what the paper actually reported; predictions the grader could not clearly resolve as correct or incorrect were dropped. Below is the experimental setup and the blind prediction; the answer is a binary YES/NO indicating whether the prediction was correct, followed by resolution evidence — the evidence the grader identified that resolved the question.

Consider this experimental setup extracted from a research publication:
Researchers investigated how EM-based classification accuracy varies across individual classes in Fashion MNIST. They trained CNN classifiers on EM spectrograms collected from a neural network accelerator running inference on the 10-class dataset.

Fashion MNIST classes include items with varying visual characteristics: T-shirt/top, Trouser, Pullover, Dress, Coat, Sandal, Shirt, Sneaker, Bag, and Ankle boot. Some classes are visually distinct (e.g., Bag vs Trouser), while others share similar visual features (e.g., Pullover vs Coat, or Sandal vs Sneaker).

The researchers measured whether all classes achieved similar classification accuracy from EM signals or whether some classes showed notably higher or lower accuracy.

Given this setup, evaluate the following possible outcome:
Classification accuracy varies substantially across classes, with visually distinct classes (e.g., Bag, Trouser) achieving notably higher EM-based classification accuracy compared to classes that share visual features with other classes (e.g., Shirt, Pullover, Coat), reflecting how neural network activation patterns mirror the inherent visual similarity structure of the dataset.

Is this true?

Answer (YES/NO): YES